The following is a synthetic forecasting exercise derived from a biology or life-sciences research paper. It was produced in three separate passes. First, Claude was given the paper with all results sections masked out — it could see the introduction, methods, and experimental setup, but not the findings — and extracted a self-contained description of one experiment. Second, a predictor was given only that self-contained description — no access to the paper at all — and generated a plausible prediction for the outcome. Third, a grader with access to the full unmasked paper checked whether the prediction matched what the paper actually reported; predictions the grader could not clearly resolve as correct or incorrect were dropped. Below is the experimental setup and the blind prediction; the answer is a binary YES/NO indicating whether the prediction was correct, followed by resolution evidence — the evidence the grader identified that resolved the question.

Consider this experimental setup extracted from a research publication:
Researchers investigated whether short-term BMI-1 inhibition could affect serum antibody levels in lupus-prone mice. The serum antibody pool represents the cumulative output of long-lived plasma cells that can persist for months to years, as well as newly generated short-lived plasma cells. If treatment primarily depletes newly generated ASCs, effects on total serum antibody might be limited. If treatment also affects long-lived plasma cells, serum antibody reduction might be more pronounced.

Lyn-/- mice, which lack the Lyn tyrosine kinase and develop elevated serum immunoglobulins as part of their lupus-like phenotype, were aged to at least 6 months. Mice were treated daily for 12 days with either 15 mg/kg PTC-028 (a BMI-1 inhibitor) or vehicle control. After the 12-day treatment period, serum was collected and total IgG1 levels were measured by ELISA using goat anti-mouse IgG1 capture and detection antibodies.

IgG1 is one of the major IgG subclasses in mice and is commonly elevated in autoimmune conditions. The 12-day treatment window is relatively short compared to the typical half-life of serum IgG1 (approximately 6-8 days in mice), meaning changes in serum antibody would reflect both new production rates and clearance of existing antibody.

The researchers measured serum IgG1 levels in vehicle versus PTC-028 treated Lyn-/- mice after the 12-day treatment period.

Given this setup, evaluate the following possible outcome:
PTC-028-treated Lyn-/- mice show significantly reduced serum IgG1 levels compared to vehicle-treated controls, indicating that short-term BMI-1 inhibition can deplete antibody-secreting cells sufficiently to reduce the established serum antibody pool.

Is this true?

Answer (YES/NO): NO